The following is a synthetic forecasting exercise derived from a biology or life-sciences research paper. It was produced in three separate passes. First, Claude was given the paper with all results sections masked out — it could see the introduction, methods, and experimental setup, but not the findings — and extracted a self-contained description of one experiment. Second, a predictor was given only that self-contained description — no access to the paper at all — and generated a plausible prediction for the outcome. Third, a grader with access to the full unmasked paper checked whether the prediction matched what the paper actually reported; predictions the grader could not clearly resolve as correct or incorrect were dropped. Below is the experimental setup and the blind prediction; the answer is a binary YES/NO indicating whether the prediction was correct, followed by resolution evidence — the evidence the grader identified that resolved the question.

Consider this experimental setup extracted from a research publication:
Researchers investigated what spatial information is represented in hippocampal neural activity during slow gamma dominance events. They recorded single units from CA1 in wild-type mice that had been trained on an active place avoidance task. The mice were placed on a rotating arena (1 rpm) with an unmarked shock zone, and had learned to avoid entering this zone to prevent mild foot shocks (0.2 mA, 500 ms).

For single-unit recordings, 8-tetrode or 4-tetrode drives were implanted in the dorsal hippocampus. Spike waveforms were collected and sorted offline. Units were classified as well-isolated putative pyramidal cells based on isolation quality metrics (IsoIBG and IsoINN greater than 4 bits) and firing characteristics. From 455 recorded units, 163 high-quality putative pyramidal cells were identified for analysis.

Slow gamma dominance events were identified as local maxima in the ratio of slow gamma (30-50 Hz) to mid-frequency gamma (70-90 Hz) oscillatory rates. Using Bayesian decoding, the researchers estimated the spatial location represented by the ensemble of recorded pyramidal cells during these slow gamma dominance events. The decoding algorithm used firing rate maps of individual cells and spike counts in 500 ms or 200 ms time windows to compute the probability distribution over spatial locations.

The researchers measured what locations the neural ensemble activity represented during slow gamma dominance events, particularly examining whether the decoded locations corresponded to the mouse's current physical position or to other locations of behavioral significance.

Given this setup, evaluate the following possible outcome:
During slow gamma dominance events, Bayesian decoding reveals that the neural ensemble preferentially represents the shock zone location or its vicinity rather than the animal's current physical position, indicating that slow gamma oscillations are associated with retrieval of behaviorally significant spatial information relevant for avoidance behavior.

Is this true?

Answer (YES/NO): YES